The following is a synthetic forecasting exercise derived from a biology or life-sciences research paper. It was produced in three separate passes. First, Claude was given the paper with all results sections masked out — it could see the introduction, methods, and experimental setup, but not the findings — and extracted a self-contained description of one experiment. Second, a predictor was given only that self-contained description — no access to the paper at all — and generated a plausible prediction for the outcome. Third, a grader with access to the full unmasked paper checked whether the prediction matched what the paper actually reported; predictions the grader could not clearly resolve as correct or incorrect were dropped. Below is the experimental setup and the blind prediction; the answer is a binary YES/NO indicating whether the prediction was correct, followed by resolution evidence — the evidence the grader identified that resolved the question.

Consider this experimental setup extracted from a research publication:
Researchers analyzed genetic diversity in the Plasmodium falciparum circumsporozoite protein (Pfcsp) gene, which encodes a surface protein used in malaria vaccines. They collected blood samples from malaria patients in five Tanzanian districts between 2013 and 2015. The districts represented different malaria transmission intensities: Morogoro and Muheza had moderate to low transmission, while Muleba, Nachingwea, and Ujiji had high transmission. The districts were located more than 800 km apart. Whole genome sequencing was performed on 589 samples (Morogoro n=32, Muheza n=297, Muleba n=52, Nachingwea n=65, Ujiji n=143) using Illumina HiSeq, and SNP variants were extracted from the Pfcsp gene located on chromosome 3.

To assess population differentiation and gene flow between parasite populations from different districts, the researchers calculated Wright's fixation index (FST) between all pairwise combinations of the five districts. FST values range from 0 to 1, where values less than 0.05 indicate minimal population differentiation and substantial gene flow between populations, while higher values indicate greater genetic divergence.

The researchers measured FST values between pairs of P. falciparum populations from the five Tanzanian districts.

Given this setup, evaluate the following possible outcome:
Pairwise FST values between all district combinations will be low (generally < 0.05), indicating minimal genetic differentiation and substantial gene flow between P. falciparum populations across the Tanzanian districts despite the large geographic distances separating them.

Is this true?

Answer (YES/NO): YES